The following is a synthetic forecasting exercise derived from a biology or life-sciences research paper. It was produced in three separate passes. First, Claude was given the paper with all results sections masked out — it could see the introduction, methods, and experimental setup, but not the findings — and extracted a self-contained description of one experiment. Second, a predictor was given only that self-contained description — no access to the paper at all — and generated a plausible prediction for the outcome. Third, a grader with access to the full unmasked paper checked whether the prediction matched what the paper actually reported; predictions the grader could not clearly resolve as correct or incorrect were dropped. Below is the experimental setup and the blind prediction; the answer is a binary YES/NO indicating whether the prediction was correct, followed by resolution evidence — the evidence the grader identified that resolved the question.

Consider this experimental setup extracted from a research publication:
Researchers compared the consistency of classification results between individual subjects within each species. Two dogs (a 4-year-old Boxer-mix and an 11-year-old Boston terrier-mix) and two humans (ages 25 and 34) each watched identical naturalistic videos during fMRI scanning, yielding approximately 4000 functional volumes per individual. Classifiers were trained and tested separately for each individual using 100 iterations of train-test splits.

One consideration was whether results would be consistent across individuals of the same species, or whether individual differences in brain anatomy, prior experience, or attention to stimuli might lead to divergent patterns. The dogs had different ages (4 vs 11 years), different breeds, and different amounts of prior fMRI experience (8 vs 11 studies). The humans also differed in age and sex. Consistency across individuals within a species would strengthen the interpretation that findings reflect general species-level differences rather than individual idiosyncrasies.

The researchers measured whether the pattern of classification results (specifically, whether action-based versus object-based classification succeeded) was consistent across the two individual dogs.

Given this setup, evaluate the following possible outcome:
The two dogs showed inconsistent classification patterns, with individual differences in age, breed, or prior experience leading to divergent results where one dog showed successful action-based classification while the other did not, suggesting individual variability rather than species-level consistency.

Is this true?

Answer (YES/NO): NO